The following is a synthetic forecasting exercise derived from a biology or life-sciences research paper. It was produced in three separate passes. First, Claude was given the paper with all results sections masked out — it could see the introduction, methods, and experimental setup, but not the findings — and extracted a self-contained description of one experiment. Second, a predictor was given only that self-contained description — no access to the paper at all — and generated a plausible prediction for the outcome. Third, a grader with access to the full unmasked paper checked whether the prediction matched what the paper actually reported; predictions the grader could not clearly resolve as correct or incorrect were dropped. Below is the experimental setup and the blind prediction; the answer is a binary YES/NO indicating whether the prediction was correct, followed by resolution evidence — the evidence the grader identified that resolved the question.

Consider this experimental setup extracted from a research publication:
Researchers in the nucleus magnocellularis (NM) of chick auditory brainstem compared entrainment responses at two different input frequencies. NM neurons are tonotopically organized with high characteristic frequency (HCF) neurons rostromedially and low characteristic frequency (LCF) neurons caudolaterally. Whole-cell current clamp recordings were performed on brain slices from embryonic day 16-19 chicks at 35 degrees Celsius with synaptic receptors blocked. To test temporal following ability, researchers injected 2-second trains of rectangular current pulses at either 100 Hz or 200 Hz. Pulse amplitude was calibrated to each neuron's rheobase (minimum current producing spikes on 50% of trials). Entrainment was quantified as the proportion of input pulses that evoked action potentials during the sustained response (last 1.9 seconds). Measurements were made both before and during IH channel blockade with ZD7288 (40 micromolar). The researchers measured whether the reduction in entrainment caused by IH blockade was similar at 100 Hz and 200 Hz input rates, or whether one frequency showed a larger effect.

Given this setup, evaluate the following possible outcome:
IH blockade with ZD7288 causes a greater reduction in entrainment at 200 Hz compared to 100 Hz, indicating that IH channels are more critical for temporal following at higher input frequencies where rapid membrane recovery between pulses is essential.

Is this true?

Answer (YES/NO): YES